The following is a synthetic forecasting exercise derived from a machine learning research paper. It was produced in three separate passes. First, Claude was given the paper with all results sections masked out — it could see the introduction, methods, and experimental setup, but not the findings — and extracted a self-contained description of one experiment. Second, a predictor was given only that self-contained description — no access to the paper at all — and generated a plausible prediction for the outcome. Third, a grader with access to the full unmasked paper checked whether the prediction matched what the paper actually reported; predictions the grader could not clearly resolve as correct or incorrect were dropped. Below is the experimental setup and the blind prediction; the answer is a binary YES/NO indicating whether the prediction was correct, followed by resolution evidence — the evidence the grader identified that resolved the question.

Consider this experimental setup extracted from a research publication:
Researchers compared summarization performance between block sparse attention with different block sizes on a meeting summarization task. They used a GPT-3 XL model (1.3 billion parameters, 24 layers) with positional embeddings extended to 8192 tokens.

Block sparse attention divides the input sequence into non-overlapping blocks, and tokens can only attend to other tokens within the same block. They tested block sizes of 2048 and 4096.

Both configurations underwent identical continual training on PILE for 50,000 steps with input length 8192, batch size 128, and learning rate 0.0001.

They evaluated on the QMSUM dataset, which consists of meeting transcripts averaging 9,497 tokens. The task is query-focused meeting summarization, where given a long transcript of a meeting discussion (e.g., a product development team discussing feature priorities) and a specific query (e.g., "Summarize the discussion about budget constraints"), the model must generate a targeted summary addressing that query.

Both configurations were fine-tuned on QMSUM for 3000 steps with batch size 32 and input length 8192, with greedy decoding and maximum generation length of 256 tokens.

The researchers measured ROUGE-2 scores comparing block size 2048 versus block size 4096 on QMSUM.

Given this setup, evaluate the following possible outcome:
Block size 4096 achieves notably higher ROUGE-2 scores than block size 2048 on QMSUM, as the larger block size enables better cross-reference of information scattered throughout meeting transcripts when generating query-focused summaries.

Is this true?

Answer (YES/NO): NO